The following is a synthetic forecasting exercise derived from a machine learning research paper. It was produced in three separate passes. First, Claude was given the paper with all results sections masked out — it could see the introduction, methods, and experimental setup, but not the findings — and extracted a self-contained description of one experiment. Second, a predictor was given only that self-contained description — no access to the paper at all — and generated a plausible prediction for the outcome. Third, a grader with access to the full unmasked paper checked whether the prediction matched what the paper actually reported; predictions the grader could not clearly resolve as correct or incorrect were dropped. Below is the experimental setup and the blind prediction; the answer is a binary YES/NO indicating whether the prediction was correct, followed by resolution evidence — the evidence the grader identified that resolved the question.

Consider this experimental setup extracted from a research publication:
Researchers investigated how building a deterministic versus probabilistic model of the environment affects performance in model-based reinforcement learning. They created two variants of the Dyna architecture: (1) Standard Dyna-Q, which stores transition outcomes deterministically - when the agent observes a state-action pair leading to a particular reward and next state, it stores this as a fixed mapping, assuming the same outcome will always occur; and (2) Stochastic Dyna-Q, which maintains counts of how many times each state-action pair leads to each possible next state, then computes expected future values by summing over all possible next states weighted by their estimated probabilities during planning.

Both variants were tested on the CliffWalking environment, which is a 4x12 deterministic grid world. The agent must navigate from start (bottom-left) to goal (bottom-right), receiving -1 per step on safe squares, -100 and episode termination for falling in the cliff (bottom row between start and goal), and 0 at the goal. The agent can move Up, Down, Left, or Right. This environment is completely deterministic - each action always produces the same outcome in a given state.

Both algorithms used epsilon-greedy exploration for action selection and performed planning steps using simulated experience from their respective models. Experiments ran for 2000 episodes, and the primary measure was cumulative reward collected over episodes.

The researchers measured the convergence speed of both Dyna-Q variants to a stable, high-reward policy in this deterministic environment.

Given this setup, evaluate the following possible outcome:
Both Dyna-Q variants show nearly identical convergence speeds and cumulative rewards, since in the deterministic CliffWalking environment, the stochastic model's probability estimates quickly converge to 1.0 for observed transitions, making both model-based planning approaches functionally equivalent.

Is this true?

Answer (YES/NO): NO